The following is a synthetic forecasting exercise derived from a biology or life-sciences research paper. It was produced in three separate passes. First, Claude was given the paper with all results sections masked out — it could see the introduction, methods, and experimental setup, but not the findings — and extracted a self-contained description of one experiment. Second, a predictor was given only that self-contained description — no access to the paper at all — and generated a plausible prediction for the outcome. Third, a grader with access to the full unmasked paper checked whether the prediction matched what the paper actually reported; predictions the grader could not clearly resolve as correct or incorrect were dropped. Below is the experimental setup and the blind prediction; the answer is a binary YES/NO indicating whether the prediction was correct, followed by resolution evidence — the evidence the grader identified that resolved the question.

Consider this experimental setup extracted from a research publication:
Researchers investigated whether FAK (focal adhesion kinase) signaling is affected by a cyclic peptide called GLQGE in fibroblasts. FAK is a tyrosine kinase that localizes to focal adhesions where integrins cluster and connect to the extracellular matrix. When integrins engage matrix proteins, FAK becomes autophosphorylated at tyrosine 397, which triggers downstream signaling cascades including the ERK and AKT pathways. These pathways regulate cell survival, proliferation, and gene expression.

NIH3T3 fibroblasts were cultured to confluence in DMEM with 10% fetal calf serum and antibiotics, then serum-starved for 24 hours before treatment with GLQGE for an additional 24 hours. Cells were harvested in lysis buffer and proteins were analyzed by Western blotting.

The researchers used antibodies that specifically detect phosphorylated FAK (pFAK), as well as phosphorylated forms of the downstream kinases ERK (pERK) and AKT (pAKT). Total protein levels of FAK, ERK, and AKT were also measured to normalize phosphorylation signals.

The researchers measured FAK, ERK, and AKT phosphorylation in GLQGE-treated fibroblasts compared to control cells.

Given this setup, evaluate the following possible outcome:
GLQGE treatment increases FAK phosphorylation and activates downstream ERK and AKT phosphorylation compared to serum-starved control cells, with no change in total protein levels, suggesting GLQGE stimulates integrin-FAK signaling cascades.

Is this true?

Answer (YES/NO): NO